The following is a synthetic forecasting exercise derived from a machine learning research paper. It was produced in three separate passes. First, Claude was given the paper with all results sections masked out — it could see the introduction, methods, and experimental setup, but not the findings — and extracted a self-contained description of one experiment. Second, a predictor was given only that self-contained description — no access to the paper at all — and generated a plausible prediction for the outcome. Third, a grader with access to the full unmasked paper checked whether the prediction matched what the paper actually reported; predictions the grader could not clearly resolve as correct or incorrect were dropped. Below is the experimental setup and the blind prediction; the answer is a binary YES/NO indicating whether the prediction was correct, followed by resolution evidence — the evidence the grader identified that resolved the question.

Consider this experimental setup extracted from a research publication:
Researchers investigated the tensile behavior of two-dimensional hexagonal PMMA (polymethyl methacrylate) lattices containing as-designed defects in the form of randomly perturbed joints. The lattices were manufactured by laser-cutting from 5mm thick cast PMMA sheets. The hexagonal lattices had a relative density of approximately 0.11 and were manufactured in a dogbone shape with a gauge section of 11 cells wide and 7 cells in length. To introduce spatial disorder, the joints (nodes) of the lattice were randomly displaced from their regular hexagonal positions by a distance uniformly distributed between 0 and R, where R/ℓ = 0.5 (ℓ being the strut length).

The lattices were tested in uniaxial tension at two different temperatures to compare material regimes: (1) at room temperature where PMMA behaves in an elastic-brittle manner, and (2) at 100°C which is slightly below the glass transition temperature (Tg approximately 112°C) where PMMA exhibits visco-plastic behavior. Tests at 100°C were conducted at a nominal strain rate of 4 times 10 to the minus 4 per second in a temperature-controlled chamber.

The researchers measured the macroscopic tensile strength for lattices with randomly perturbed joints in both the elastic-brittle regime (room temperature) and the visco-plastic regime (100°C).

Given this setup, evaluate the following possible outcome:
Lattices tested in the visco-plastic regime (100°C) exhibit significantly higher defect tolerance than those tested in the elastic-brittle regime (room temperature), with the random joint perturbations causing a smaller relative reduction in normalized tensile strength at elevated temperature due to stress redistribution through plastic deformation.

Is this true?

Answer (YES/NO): NO